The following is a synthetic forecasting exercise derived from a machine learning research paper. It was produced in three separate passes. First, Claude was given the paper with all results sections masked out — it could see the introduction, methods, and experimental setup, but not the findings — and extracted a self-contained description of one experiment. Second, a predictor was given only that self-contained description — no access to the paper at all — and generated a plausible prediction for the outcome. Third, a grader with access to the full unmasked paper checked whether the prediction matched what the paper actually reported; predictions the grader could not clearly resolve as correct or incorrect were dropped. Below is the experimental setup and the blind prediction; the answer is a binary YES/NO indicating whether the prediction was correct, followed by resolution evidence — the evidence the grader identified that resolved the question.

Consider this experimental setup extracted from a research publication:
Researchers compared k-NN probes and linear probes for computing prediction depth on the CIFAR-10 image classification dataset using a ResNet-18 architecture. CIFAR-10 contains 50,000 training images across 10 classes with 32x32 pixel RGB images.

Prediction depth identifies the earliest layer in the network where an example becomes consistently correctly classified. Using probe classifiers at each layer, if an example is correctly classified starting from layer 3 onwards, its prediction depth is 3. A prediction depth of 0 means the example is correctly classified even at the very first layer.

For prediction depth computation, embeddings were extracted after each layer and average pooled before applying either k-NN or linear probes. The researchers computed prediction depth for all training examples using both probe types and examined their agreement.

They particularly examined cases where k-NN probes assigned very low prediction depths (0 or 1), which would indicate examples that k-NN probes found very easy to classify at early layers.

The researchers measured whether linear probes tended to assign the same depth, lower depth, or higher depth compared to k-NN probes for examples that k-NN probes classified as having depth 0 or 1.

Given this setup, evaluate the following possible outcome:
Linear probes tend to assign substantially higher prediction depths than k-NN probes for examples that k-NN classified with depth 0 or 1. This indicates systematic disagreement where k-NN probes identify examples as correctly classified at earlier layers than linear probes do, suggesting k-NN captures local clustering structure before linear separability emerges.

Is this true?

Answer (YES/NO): YES